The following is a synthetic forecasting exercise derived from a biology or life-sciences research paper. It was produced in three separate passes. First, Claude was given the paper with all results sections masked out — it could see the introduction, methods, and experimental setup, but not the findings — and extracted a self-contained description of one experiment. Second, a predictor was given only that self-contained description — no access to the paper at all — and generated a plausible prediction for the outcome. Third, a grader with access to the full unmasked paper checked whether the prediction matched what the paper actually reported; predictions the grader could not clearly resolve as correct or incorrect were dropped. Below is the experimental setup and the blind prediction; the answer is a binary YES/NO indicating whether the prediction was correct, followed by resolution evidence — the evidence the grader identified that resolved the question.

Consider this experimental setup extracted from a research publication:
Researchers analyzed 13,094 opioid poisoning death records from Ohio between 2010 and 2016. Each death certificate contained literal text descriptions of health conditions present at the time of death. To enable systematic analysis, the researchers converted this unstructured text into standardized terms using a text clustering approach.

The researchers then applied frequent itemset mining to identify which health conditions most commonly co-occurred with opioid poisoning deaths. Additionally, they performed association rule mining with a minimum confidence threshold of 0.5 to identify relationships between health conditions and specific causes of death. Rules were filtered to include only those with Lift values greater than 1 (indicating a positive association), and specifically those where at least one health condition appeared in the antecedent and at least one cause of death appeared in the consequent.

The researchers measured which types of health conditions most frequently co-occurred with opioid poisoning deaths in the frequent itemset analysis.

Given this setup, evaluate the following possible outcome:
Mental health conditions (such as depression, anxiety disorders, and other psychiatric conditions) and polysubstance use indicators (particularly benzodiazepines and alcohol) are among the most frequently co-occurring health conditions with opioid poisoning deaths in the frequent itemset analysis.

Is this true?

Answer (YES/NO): NO